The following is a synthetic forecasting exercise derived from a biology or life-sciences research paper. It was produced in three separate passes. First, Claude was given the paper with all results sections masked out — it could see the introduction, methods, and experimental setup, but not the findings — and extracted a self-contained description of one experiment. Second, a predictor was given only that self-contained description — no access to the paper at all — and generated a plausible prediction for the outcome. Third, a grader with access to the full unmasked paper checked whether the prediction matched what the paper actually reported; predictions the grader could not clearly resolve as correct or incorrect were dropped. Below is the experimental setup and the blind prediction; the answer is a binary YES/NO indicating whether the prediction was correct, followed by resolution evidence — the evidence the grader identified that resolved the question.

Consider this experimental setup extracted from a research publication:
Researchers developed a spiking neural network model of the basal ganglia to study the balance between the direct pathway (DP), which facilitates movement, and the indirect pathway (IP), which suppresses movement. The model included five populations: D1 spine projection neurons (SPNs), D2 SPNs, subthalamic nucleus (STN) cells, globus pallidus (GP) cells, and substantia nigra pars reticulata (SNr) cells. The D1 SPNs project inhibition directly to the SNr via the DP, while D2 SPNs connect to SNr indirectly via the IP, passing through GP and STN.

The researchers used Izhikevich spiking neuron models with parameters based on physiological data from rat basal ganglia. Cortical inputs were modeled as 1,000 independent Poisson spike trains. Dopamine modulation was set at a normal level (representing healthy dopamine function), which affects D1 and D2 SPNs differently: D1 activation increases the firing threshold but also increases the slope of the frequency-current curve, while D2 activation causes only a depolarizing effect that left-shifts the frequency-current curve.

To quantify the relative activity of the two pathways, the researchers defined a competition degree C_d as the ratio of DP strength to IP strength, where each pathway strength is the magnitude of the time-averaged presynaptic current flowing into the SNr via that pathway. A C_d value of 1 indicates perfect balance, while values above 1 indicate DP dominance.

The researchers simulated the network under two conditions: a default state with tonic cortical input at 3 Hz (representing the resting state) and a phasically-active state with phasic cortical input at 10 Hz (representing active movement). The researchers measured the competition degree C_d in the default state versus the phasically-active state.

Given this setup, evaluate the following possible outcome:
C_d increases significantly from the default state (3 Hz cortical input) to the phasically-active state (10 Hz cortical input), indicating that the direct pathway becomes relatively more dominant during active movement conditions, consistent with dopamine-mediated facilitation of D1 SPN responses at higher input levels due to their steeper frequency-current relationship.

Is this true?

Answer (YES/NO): YES